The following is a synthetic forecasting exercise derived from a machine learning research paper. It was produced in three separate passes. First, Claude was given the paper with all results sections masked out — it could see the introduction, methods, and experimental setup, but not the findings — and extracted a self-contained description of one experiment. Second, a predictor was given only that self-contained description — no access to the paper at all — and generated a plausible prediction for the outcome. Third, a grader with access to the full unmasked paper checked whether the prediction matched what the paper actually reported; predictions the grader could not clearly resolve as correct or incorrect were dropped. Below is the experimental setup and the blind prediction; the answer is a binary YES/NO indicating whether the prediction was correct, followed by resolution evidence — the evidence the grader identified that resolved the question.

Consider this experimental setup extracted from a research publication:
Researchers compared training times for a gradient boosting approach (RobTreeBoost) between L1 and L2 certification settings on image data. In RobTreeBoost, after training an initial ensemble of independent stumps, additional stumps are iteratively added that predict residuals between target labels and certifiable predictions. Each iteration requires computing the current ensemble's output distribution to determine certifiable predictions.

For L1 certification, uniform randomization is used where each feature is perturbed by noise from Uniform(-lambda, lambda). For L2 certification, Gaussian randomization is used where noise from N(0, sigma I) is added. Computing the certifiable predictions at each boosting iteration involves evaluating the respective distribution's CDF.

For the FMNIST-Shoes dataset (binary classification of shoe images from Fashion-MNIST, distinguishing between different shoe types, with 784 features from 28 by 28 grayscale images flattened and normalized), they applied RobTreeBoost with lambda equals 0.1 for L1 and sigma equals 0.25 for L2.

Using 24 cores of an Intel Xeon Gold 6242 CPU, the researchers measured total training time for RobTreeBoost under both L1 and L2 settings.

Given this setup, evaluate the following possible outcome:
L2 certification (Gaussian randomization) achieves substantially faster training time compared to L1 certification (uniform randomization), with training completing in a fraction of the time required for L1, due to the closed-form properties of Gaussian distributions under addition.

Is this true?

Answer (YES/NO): NO